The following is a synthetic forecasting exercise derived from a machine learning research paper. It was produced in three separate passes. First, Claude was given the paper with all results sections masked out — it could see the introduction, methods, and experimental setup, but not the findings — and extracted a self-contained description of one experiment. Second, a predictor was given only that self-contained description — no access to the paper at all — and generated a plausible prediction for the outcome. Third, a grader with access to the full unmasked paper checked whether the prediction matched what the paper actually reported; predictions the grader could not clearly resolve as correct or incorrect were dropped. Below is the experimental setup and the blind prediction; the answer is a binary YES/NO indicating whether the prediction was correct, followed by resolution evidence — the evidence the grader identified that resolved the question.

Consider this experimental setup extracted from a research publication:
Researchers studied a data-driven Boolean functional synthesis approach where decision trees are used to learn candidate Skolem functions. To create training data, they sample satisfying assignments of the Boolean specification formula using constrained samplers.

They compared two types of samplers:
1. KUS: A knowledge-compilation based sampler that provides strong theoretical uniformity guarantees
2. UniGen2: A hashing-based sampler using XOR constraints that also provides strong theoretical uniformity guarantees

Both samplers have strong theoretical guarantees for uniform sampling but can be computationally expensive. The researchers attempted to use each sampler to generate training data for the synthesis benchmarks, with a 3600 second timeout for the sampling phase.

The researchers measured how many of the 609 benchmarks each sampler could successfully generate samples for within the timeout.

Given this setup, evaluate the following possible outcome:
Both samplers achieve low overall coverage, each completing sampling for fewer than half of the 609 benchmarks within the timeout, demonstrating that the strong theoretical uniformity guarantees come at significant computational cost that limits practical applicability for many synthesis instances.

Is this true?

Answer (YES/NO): YES